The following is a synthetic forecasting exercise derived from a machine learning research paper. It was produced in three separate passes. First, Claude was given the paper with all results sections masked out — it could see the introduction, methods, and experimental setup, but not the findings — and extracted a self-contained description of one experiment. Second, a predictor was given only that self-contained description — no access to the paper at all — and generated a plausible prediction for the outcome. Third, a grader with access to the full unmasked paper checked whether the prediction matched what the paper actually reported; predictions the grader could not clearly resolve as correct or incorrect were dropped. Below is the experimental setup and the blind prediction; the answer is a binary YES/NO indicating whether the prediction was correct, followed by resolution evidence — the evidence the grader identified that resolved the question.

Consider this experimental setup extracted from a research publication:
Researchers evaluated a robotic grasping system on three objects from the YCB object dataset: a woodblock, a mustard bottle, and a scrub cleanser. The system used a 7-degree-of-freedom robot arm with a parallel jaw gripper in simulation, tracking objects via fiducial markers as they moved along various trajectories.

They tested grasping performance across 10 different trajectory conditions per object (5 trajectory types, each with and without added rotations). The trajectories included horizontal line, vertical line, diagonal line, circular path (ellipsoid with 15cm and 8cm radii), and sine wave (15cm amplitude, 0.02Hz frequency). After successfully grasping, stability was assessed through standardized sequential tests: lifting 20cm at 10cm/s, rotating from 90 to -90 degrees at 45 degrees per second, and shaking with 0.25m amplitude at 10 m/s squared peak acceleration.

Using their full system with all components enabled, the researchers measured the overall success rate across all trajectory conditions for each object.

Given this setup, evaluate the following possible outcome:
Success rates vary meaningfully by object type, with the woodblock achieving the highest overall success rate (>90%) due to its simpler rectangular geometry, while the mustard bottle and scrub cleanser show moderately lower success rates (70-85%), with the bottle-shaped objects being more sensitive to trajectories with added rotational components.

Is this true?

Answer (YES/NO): NO